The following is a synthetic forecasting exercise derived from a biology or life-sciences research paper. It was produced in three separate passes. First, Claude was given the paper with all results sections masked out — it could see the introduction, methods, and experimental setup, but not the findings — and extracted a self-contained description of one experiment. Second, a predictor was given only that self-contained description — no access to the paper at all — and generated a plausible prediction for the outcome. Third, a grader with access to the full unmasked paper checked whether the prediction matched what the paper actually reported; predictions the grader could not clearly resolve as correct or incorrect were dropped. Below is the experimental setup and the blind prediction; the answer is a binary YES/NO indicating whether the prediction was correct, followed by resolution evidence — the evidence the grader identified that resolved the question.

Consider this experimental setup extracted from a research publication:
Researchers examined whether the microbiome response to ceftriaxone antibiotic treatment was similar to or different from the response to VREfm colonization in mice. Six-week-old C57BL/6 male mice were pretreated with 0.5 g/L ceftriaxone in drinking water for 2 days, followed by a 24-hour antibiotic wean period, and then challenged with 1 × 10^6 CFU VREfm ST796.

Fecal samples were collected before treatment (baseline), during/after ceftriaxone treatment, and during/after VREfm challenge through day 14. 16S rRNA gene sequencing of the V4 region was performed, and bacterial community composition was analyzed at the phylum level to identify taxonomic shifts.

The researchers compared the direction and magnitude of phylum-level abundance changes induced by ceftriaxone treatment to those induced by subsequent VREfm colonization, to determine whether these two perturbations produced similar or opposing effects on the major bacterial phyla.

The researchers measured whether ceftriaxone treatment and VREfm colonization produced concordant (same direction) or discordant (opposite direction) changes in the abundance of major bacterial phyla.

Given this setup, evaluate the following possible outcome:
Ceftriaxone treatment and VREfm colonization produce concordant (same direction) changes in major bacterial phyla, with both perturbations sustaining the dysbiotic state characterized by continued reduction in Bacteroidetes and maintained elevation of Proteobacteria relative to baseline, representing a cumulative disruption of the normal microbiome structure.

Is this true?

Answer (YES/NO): NO